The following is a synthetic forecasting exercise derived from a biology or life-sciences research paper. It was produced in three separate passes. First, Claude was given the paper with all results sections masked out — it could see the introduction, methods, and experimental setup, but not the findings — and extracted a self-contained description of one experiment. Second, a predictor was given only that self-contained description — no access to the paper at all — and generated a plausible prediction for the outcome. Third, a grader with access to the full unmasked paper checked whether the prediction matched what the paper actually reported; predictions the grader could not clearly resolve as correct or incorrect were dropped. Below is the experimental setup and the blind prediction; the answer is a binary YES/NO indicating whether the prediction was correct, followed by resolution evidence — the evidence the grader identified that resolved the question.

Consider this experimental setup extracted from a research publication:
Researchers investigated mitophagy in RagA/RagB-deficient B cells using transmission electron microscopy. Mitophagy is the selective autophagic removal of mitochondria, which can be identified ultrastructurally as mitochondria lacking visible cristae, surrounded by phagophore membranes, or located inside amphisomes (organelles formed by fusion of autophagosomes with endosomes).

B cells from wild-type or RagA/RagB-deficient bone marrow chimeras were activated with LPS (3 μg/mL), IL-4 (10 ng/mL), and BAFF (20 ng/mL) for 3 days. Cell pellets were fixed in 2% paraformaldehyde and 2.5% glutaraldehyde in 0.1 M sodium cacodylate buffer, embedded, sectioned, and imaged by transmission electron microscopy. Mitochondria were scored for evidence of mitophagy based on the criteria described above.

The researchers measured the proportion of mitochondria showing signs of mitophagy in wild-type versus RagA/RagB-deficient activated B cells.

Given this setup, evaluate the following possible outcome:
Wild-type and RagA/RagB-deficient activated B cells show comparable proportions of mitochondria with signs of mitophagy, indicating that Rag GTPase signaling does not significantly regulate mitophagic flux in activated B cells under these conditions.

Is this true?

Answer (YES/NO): NO